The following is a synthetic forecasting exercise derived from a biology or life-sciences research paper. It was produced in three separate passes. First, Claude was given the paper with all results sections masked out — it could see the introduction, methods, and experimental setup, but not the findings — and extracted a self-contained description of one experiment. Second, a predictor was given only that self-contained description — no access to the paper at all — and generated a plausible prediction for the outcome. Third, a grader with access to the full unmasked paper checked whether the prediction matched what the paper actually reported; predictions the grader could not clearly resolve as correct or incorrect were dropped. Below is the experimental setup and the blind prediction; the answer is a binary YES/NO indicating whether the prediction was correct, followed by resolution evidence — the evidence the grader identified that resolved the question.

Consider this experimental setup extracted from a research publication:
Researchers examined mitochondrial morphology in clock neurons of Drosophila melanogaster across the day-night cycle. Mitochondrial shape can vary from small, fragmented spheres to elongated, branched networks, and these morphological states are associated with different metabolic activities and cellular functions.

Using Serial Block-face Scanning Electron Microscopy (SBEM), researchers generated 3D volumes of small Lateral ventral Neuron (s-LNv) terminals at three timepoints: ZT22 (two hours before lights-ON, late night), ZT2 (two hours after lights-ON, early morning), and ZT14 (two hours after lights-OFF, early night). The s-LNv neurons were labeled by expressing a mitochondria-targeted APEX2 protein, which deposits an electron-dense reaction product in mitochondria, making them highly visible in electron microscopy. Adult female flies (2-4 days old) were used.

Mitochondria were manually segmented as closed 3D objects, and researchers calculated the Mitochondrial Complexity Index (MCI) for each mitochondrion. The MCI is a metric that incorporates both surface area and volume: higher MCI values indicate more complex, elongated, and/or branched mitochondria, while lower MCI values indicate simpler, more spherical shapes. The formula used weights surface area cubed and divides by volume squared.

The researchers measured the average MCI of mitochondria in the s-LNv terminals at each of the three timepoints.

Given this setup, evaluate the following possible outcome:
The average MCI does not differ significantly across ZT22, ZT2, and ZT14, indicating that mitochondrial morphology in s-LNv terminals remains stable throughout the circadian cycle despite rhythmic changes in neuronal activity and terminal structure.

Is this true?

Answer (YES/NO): NO